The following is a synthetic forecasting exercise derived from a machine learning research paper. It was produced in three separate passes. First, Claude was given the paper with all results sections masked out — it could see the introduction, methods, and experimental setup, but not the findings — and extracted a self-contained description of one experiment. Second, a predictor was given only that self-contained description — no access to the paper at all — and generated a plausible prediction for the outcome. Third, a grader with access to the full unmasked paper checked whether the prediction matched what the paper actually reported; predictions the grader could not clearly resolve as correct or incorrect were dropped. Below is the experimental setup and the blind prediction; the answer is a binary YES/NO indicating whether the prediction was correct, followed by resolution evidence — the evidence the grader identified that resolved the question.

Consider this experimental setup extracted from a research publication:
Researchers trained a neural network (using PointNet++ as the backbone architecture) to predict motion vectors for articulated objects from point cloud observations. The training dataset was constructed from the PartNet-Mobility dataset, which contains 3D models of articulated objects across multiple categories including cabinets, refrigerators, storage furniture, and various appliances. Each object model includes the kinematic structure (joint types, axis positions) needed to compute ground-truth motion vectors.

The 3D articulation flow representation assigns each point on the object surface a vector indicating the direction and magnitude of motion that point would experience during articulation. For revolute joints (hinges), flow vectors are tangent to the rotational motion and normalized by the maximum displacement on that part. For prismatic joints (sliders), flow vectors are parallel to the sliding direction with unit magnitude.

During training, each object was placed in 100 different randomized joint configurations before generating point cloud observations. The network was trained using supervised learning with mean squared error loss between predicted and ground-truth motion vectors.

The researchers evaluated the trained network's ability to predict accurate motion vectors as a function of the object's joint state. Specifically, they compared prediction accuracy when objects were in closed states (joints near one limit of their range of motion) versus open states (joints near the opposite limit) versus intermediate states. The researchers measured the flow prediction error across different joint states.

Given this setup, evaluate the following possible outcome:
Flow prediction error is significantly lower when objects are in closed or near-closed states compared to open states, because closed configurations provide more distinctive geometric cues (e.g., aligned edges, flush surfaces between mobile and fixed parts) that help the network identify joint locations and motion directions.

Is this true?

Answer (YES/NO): NO